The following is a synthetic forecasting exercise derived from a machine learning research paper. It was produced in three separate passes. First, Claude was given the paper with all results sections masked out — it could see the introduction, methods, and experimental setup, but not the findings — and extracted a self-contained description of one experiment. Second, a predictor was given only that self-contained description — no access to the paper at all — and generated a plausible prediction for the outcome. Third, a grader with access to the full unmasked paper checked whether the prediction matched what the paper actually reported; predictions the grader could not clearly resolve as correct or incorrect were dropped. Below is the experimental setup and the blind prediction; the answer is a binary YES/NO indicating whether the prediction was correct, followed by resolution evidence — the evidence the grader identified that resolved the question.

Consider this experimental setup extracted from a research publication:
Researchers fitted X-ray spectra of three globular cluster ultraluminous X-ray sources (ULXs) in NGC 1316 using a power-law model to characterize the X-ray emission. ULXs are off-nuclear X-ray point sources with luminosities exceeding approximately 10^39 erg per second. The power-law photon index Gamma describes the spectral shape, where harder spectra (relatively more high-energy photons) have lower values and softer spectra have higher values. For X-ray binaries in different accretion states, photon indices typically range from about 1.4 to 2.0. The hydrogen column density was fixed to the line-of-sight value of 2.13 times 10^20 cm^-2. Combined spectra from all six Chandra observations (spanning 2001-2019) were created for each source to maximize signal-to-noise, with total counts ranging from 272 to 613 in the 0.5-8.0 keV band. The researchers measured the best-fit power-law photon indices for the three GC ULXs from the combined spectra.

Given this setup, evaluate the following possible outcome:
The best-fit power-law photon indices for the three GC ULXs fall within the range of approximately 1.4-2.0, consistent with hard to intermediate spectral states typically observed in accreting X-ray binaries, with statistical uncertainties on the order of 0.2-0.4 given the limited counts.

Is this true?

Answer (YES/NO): NO